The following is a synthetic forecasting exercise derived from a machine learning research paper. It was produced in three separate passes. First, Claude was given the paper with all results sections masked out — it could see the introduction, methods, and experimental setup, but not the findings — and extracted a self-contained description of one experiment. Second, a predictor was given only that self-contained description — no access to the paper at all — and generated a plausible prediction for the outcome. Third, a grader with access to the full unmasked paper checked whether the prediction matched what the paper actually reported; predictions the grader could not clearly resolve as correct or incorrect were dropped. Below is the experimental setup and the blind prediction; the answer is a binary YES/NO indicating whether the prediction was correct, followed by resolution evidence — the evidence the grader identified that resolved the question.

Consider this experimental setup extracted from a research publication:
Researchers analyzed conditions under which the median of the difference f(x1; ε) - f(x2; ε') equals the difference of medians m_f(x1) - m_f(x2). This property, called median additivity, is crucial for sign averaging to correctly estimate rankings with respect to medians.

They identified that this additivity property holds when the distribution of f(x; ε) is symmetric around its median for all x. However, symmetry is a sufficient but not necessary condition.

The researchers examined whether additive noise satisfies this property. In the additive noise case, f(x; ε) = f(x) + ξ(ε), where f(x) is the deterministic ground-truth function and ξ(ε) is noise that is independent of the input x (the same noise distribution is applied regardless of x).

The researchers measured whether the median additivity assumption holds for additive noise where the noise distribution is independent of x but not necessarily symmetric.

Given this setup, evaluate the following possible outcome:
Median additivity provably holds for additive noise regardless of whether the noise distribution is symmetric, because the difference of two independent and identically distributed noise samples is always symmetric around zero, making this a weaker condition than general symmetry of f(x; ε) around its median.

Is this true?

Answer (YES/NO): YES